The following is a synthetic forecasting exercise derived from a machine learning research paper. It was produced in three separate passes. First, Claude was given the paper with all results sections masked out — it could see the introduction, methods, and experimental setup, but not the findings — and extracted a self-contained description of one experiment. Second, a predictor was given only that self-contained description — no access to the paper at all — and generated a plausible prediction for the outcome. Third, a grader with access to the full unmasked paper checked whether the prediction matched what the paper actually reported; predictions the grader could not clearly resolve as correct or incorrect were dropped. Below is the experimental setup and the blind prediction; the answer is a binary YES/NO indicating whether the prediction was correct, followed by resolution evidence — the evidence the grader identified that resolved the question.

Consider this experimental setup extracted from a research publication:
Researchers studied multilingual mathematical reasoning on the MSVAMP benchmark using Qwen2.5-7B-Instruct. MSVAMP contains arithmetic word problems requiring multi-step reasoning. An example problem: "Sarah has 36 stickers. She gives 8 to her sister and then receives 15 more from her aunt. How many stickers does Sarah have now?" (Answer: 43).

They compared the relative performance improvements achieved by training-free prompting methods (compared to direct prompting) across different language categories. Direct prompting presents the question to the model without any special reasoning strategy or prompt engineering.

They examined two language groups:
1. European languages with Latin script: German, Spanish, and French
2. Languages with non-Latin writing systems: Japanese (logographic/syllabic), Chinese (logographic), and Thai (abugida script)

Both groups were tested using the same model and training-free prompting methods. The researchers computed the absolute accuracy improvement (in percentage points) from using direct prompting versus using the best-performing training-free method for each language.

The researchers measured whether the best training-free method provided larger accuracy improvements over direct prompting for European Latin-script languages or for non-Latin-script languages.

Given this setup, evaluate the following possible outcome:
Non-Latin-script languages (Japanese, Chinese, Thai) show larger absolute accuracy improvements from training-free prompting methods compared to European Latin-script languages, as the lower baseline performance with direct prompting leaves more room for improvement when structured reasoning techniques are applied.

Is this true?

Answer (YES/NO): YES